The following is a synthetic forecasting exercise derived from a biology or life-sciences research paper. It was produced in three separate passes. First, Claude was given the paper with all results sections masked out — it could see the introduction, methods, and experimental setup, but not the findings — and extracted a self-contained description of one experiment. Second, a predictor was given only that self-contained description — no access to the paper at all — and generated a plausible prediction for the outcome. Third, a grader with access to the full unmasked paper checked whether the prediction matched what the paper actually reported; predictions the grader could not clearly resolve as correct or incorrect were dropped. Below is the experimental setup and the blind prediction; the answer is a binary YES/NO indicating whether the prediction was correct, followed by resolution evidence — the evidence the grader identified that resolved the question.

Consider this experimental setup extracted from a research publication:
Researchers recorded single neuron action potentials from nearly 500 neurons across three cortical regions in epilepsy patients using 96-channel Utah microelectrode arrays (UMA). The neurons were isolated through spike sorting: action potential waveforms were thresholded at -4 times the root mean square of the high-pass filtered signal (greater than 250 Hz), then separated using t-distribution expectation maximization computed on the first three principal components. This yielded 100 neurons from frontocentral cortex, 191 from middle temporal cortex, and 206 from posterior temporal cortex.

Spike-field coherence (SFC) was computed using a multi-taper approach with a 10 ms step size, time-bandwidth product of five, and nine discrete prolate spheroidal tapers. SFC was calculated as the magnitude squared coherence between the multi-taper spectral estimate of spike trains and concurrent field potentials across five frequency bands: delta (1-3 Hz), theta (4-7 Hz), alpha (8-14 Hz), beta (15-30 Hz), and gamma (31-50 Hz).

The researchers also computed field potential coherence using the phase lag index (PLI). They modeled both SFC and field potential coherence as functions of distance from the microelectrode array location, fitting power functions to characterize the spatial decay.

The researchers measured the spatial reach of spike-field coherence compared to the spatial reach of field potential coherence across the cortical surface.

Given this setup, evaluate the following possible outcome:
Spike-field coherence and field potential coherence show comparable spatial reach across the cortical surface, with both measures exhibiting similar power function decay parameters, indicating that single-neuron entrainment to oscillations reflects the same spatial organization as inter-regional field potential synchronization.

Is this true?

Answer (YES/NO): NO